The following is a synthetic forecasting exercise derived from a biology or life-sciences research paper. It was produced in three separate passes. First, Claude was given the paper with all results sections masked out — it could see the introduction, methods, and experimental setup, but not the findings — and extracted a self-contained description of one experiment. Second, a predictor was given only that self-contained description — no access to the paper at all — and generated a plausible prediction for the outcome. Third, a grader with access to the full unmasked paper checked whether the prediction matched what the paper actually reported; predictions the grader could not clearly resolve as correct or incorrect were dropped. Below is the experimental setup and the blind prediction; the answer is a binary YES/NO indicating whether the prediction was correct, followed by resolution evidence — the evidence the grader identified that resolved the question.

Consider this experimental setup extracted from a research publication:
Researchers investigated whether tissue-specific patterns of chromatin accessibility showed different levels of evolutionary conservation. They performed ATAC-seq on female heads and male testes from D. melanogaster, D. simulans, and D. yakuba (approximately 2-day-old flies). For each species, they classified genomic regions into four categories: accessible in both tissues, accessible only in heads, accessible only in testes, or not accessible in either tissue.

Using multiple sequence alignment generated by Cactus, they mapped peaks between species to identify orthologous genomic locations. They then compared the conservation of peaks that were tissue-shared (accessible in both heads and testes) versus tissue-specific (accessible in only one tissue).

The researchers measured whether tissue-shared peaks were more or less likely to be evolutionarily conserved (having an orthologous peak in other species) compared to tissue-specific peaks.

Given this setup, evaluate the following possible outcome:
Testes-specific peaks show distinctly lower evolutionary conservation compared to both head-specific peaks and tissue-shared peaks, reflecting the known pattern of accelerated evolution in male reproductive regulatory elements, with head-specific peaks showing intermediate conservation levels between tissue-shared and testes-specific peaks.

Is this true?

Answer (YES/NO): NO